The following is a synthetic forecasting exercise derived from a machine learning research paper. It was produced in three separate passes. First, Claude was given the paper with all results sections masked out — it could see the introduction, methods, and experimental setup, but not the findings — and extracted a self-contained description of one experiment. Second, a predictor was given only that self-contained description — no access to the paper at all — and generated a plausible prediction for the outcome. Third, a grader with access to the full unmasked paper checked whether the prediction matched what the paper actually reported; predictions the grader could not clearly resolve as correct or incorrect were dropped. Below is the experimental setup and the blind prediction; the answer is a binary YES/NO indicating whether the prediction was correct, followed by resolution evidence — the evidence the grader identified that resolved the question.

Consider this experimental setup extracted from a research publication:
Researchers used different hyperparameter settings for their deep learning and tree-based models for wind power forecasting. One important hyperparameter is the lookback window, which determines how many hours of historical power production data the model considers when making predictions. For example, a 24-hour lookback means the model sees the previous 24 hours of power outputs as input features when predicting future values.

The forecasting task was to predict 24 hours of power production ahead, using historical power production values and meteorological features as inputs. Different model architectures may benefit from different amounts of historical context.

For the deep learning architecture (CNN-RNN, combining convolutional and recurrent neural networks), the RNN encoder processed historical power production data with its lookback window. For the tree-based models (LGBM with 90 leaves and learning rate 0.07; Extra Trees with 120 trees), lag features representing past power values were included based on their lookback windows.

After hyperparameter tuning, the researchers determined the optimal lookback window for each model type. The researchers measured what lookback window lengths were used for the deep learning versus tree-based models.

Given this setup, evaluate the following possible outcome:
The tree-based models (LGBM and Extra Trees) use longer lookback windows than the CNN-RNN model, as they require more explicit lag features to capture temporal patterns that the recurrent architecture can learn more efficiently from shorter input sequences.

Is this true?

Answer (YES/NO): NO